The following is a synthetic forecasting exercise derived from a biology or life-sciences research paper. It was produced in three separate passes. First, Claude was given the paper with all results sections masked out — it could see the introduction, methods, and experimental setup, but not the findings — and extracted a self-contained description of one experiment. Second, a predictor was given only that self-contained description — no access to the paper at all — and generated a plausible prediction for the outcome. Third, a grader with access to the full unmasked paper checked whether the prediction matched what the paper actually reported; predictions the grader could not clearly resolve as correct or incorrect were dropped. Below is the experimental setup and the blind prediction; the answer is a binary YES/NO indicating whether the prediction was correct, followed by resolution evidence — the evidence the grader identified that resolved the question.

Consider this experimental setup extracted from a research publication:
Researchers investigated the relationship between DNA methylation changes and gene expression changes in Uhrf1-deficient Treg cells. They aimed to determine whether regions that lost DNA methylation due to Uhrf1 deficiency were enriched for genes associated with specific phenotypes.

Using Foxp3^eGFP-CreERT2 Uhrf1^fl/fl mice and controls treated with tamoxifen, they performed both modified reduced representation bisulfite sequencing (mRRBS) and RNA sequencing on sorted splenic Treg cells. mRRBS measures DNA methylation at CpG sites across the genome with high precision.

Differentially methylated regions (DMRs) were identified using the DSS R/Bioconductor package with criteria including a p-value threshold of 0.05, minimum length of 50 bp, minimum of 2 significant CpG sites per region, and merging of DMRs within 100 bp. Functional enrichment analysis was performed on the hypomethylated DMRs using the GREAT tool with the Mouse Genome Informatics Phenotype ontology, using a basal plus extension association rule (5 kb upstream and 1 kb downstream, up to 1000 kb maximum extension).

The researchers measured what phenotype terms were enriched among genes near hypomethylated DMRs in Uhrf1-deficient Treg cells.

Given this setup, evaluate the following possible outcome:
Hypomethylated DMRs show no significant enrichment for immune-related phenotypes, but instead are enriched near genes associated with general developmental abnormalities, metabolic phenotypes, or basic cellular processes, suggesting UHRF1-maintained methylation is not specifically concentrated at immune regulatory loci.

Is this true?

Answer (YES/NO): NO